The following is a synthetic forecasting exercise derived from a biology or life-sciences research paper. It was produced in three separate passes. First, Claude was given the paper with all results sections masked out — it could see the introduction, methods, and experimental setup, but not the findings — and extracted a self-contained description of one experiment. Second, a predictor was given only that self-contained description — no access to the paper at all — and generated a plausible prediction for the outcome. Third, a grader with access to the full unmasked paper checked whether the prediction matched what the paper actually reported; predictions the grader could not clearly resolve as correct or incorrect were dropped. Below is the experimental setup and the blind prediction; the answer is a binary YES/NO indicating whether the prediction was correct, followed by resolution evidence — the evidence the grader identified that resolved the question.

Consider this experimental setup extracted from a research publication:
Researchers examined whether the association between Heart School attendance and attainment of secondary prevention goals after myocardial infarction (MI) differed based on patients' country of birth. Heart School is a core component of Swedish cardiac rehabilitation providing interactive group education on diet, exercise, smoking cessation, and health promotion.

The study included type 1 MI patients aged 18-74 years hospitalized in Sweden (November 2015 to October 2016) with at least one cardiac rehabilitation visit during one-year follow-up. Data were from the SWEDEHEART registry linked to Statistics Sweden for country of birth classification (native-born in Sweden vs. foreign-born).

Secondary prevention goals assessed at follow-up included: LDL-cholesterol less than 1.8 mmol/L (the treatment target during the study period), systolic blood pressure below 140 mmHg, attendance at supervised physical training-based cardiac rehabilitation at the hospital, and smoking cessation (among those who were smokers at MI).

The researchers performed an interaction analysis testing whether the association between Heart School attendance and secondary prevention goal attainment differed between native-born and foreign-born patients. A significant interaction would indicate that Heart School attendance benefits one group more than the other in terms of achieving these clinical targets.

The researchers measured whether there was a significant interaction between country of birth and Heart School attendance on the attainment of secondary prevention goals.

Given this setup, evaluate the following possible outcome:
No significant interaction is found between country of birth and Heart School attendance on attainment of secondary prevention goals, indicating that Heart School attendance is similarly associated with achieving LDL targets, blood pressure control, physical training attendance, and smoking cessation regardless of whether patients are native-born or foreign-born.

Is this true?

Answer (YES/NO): YES